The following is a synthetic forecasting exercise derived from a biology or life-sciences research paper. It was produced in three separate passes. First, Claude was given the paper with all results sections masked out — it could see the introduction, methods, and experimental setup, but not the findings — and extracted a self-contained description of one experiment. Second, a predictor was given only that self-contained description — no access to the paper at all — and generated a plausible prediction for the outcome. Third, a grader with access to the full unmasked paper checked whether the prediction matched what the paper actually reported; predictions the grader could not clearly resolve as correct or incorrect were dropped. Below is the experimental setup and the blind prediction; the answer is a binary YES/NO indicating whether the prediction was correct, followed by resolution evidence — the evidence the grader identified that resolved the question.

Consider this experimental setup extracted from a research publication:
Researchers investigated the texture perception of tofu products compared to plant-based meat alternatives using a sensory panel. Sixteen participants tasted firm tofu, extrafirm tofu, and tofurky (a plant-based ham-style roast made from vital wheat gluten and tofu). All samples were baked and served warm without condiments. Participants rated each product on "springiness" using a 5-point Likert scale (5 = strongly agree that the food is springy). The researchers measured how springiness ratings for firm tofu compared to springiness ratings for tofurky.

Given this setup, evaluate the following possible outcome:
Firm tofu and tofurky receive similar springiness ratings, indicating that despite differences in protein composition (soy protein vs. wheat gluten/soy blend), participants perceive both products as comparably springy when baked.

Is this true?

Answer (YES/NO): YES